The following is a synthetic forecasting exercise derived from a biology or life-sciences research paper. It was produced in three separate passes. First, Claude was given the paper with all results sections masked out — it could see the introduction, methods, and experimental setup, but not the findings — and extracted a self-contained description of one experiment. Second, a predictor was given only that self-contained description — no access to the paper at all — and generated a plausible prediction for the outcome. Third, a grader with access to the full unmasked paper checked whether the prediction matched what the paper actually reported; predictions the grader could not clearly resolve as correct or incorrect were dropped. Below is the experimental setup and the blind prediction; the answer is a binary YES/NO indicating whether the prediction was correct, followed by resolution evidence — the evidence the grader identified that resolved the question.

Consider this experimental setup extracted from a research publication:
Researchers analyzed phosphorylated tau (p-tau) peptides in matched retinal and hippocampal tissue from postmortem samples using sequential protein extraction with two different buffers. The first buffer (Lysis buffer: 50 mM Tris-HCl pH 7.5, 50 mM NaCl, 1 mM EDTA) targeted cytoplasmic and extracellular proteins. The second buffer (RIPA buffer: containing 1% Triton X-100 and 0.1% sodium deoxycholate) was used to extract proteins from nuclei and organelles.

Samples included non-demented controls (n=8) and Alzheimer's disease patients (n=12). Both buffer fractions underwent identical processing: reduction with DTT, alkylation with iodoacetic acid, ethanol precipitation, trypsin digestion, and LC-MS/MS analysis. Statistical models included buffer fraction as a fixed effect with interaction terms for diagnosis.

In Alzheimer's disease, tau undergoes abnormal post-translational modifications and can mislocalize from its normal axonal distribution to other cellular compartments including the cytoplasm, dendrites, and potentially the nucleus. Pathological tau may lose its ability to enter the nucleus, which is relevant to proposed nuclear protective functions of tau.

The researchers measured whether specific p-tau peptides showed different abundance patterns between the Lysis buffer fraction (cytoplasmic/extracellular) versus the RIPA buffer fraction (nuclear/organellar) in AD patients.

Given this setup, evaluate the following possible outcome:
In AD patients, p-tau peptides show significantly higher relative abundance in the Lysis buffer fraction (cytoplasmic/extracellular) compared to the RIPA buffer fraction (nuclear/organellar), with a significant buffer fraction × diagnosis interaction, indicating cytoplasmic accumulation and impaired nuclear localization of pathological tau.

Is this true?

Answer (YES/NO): NO